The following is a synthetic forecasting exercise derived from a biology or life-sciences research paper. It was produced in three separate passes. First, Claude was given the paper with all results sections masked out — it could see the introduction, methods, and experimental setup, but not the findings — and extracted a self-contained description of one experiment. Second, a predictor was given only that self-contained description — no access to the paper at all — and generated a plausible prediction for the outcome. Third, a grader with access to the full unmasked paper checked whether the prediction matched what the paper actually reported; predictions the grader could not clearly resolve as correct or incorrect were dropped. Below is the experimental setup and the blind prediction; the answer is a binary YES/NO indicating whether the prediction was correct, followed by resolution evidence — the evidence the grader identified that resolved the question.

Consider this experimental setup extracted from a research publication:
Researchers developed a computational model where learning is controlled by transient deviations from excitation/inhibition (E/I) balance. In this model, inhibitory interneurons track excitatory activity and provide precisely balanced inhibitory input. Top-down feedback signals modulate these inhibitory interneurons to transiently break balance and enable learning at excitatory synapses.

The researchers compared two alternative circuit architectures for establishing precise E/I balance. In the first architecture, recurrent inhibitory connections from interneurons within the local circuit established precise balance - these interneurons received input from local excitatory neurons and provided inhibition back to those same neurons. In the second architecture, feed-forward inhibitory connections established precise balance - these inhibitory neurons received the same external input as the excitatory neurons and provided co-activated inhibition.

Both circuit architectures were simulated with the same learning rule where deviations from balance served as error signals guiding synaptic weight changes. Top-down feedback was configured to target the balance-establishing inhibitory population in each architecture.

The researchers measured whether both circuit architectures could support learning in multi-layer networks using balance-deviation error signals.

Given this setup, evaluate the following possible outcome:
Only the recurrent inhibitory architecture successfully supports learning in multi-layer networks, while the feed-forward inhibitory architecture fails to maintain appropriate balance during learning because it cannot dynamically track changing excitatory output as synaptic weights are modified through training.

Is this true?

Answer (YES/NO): NO